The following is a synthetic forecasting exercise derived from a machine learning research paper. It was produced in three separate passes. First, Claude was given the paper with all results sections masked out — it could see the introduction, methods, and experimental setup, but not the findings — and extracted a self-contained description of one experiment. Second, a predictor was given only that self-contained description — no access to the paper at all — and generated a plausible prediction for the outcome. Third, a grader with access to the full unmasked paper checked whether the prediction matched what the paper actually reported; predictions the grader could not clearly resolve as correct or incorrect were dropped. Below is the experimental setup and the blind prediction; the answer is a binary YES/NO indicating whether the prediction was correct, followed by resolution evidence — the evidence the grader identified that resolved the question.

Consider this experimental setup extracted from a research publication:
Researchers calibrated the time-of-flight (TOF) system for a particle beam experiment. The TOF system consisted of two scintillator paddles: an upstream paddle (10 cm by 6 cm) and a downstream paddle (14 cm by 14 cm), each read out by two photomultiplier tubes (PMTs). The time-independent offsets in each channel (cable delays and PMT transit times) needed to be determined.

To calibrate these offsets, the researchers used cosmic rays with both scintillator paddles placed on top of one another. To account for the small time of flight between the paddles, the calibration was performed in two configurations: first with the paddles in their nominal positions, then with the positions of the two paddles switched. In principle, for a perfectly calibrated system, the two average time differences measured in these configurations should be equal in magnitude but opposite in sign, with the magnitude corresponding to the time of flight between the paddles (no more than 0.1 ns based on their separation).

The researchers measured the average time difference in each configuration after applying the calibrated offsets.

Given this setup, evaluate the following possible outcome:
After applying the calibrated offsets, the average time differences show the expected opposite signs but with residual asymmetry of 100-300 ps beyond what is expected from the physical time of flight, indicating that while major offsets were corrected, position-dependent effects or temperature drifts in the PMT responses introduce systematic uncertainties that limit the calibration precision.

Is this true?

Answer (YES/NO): YES